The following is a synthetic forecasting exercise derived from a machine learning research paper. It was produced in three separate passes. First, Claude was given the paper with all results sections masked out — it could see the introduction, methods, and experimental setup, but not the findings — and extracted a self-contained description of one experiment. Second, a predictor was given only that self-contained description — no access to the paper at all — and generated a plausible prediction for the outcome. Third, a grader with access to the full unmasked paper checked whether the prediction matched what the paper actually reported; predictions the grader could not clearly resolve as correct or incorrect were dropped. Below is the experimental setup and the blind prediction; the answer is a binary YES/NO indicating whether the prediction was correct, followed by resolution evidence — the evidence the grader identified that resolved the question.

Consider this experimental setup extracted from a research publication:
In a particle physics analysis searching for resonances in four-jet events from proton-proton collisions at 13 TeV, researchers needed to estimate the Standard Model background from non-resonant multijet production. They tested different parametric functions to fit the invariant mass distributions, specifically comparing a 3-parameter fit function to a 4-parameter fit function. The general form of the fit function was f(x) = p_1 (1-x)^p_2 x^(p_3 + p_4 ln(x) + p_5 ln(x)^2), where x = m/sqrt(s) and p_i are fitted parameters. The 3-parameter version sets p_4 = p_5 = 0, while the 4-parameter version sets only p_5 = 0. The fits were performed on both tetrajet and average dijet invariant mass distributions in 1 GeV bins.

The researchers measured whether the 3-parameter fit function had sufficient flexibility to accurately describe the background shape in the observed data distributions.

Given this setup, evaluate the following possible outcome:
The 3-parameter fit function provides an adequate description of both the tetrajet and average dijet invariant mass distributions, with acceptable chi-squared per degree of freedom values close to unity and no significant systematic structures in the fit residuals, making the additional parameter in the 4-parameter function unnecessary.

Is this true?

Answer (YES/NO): NO